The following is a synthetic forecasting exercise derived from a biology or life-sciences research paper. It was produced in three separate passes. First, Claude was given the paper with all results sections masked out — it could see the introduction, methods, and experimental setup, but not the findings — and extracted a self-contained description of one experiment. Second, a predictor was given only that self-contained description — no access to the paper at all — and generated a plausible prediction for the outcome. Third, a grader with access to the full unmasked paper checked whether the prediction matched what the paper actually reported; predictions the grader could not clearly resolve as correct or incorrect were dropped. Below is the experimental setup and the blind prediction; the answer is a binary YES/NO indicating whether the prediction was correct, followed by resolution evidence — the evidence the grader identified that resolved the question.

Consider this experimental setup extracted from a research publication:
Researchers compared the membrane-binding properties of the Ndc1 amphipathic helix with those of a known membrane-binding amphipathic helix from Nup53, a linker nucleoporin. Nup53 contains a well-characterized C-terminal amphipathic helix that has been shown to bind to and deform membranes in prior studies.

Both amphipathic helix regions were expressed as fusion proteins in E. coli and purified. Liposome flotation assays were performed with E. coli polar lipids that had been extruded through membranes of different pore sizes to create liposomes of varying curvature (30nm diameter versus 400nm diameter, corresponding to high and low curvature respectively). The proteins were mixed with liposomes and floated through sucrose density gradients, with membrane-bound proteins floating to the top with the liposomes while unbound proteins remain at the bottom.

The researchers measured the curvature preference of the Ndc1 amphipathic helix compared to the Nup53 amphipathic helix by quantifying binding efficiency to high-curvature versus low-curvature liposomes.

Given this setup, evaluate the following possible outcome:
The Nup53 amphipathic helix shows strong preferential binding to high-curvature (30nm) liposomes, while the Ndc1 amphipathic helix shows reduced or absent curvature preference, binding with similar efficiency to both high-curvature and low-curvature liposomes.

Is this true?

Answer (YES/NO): NO